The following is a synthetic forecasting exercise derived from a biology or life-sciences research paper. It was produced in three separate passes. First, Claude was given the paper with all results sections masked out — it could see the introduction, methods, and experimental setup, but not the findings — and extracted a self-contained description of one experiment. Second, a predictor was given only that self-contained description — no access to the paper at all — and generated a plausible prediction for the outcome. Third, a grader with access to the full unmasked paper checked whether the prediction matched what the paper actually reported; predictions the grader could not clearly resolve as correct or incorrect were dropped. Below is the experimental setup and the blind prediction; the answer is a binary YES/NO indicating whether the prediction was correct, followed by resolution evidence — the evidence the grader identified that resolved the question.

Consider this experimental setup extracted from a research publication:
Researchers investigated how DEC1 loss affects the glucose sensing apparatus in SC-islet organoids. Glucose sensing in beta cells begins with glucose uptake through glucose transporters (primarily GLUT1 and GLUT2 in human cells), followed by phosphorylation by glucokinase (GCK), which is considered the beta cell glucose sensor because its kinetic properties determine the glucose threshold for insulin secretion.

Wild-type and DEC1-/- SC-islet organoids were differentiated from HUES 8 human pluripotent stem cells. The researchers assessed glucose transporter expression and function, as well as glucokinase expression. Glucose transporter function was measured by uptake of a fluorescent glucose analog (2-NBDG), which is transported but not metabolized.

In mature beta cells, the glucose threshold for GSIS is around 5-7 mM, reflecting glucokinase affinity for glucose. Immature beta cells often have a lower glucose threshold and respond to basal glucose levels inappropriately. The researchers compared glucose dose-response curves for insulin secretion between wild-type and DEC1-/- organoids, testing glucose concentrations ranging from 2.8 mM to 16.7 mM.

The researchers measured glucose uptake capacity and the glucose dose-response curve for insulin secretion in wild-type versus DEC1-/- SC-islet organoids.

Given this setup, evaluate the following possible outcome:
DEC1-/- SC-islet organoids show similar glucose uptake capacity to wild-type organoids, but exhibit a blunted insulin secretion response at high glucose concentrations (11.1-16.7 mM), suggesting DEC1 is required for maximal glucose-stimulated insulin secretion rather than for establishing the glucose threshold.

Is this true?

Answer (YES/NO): NO